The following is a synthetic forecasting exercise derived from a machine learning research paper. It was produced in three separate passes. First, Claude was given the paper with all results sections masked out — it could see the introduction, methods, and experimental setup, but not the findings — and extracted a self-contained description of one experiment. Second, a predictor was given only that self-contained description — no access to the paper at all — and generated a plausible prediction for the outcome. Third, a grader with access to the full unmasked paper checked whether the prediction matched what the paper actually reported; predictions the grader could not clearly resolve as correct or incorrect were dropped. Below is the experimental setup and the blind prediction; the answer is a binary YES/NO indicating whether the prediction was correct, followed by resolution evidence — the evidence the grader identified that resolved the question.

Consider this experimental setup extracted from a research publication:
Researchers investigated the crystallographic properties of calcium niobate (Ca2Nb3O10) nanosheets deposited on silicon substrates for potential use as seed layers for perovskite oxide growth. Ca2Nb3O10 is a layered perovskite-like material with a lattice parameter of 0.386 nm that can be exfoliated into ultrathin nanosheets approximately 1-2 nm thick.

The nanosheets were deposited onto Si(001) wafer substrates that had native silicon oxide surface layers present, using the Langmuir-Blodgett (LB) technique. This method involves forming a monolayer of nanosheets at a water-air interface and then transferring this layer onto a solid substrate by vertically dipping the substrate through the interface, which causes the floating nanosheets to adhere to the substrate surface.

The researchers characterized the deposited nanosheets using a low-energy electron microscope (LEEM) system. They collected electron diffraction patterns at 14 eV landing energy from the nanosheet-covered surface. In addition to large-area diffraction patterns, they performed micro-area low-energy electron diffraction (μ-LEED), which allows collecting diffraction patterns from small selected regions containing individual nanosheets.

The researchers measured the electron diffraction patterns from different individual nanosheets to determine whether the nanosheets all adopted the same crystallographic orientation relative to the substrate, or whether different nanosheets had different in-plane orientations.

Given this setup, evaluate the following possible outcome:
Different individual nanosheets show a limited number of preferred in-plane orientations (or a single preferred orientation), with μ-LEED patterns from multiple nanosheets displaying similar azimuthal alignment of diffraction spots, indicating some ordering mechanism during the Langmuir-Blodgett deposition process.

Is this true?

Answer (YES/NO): NO